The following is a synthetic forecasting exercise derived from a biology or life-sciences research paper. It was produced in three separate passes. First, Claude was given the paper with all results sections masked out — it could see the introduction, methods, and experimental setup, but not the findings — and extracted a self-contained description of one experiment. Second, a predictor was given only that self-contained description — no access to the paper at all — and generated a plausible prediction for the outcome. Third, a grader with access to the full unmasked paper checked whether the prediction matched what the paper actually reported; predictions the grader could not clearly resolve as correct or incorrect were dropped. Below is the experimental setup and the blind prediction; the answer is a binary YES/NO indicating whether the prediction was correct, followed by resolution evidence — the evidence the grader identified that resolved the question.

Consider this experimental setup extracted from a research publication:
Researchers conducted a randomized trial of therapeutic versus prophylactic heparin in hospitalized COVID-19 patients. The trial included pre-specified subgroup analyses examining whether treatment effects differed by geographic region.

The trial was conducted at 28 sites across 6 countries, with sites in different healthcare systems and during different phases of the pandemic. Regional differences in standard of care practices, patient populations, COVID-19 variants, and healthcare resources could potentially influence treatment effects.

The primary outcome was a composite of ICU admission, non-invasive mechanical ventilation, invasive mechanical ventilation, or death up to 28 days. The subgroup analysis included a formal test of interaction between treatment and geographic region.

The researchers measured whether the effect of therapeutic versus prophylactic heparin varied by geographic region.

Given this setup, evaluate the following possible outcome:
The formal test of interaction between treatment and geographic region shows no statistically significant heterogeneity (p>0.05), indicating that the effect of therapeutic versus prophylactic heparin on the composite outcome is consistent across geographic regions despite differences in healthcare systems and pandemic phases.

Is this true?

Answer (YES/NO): YES